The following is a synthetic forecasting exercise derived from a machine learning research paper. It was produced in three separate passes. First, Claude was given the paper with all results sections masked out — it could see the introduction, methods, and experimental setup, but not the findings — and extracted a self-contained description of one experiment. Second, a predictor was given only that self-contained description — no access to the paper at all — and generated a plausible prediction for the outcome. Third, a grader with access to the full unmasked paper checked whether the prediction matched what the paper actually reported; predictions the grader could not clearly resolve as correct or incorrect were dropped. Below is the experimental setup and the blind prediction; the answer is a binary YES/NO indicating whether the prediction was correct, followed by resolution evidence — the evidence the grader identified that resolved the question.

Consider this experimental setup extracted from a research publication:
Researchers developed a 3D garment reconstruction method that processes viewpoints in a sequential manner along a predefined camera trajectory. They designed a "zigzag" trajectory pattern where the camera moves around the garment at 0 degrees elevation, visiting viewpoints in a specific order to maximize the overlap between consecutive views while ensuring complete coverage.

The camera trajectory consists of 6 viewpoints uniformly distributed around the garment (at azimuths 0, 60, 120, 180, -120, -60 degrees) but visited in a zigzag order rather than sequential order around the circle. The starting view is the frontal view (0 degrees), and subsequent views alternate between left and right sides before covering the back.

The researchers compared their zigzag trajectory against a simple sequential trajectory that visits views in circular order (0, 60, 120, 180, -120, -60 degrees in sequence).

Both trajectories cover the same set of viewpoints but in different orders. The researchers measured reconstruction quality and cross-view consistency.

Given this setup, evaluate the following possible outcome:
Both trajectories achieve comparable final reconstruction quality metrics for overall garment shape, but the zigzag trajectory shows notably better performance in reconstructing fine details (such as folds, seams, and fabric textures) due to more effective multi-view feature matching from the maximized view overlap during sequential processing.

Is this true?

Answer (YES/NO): NO